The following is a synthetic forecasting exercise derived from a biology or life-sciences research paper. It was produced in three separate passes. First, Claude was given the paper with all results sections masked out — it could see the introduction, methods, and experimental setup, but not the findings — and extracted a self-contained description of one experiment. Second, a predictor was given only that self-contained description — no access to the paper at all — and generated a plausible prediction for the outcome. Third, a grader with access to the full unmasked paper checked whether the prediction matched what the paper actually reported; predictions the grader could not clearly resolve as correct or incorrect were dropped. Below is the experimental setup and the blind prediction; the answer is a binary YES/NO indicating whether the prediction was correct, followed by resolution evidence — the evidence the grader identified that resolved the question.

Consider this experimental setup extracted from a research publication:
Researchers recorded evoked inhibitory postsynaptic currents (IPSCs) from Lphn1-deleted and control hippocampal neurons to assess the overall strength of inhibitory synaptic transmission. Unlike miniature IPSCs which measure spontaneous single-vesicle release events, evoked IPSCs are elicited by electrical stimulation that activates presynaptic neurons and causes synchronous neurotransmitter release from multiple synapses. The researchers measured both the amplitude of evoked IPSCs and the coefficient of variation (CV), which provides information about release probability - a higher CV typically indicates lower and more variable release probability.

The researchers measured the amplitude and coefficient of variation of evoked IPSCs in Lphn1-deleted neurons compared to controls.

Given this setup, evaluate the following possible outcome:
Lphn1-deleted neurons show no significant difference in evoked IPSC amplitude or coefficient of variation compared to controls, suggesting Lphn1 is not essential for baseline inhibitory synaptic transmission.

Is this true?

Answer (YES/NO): NO